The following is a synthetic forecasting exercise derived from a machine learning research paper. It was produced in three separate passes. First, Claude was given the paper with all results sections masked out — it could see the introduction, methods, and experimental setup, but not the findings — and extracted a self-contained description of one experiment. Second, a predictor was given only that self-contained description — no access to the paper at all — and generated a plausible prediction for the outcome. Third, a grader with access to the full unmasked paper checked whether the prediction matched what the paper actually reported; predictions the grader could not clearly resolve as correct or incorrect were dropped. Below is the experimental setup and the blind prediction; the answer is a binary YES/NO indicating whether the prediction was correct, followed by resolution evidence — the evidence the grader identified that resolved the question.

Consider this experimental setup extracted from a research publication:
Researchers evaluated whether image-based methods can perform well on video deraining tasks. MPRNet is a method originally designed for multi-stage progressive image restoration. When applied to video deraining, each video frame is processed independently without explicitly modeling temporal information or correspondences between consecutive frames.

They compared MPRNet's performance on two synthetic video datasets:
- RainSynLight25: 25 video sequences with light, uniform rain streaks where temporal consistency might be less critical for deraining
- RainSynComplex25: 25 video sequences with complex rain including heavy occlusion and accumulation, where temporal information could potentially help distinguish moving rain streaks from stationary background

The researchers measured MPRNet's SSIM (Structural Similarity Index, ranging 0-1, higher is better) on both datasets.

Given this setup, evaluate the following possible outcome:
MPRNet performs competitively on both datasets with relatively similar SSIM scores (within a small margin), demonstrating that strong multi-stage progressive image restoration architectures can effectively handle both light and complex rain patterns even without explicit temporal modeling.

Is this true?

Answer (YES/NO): NO